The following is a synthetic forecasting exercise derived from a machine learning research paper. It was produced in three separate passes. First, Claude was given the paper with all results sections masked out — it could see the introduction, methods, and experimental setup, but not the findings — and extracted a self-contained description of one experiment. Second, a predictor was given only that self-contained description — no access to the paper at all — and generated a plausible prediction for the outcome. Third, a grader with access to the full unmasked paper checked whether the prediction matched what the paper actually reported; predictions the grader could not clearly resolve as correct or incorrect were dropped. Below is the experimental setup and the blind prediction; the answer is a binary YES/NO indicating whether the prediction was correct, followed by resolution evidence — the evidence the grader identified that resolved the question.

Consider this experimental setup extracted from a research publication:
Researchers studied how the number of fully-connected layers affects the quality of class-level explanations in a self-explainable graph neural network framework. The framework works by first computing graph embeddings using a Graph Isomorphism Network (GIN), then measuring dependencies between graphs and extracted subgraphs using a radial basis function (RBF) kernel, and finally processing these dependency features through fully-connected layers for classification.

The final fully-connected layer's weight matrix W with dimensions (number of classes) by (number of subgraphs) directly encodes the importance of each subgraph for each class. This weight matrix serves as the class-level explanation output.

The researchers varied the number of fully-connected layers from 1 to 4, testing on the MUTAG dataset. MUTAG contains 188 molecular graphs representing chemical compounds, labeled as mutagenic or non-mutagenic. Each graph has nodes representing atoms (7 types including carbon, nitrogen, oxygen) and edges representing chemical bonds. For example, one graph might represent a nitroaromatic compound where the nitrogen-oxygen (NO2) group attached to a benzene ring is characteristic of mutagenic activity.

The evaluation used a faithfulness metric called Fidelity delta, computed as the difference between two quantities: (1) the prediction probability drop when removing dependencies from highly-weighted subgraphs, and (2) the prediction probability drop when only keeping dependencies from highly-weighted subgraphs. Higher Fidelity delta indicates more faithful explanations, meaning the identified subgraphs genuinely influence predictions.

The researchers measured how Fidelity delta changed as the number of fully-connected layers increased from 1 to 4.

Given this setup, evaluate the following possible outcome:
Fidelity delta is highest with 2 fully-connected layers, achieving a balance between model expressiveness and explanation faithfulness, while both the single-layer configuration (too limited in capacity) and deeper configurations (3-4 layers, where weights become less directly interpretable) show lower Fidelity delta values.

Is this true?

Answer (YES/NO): YES